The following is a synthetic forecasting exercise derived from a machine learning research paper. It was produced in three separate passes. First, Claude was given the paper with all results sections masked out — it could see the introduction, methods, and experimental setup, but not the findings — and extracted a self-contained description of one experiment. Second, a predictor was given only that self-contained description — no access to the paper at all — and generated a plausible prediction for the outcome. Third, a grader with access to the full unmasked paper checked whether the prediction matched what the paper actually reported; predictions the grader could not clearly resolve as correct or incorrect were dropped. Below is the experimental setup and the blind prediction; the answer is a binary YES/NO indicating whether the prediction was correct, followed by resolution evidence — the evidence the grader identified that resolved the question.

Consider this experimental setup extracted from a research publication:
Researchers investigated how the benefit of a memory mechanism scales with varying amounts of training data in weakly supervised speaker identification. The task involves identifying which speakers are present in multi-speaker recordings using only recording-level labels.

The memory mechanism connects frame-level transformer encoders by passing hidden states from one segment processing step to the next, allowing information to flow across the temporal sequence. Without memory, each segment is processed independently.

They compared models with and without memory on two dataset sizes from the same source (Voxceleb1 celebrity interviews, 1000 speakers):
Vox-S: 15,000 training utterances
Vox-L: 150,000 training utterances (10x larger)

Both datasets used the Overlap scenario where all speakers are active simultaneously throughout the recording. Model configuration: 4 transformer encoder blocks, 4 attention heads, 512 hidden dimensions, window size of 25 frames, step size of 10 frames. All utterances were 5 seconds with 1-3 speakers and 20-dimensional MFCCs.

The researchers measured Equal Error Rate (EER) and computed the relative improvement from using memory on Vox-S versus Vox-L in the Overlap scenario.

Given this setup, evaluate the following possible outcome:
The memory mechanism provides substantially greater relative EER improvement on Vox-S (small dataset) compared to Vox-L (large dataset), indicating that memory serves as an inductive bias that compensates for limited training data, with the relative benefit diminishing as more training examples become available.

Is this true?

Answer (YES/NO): YES